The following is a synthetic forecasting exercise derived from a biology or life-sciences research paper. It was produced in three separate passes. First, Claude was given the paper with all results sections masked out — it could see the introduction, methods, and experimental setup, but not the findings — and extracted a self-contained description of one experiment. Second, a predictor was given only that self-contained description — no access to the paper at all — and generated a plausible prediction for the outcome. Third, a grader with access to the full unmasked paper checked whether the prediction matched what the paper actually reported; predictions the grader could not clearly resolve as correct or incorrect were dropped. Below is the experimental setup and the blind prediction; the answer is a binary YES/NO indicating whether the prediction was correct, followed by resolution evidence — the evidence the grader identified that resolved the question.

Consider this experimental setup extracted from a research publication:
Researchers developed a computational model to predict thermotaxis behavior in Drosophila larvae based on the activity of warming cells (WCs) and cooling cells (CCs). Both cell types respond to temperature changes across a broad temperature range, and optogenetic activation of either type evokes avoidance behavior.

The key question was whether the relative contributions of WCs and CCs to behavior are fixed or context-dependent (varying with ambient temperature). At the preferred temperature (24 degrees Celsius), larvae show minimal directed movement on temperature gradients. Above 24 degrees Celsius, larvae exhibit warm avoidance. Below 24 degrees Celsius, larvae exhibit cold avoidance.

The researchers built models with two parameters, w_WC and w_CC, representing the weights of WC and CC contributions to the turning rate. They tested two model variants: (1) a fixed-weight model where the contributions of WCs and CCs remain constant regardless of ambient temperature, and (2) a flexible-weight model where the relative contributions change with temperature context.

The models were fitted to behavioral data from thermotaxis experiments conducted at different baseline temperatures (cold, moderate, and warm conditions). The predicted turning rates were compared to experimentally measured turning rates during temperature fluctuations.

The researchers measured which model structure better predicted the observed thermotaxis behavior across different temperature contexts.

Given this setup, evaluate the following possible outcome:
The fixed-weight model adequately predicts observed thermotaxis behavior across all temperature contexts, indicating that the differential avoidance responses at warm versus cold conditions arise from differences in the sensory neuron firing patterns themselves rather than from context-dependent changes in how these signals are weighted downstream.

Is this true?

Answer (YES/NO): NO